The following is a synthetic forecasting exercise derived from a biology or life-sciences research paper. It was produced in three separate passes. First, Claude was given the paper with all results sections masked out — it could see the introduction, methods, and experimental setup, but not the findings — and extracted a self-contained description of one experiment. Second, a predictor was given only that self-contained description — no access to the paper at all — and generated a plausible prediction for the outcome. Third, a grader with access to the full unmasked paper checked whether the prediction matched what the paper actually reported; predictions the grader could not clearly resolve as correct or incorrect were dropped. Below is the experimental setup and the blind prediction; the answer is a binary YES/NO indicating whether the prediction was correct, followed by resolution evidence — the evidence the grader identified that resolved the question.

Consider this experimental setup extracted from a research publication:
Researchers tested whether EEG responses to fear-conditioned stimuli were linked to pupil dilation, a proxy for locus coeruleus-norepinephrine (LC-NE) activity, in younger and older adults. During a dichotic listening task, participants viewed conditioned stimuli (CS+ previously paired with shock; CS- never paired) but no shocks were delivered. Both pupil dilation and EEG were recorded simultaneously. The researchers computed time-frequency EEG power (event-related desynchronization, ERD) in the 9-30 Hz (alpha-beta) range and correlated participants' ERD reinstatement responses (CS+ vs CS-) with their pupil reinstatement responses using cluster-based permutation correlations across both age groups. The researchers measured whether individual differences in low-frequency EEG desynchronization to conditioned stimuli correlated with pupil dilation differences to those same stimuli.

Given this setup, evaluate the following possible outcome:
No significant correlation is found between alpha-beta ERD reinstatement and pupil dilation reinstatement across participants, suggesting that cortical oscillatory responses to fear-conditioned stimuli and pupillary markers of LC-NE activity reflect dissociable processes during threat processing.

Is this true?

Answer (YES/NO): NO